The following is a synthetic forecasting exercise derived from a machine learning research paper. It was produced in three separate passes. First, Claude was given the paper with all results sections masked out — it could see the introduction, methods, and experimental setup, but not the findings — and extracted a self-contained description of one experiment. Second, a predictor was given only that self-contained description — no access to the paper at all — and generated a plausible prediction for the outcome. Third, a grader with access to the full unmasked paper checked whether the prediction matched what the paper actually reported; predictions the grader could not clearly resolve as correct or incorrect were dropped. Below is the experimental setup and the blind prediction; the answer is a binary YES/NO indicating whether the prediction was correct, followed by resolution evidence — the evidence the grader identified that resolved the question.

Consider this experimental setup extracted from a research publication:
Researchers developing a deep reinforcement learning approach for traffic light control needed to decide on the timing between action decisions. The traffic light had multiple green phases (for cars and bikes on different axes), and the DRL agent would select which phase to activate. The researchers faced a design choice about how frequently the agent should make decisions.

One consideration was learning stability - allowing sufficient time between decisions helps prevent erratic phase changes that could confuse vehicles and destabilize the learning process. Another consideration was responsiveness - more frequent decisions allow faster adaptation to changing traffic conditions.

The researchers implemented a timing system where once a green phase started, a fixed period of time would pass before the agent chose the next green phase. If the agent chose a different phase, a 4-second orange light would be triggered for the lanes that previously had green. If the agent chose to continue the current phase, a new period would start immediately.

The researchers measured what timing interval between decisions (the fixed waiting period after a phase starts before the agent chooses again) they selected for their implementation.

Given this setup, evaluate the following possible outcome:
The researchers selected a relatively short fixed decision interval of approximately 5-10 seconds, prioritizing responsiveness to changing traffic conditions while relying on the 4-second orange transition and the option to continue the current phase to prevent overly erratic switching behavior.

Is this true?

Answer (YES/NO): NO